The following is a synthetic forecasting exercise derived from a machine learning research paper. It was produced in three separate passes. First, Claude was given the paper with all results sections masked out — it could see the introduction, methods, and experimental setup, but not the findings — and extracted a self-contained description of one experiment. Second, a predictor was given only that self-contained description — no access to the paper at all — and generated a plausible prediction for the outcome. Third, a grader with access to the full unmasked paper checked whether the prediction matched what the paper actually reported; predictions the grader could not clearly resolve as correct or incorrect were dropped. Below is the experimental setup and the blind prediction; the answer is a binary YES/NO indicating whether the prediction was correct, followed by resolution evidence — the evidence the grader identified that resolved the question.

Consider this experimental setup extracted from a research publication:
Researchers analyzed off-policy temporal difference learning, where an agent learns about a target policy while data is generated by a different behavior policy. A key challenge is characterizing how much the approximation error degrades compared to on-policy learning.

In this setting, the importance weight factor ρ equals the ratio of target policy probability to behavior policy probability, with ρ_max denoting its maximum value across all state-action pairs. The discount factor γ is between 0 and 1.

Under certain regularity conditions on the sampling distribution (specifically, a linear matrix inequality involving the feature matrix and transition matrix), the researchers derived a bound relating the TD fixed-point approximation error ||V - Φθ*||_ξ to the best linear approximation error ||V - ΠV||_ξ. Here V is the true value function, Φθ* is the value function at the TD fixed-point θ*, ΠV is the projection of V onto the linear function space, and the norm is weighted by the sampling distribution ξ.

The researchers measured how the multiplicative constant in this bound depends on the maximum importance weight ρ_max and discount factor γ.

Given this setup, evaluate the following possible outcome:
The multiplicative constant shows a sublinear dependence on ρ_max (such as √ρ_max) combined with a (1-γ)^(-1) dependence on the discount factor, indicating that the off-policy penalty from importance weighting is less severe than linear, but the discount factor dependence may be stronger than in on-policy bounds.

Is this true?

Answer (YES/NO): YES